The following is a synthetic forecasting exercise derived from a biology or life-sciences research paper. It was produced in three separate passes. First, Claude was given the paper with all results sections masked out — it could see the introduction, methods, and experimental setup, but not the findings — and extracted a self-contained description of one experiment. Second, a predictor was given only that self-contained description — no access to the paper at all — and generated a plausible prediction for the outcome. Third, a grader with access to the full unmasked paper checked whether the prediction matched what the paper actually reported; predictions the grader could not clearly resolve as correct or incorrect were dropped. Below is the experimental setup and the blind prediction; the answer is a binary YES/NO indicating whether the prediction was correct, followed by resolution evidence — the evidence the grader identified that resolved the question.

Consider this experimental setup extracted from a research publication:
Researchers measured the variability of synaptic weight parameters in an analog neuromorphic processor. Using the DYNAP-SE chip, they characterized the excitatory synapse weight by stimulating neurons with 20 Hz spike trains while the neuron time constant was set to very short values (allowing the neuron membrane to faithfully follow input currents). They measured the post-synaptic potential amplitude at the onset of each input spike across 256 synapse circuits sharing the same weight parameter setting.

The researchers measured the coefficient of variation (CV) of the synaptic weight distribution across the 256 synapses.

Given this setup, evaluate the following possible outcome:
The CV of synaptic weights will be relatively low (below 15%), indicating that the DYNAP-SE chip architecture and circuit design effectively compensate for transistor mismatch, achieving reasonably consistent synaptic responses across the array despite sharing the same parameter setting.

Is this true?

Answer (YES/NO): NO